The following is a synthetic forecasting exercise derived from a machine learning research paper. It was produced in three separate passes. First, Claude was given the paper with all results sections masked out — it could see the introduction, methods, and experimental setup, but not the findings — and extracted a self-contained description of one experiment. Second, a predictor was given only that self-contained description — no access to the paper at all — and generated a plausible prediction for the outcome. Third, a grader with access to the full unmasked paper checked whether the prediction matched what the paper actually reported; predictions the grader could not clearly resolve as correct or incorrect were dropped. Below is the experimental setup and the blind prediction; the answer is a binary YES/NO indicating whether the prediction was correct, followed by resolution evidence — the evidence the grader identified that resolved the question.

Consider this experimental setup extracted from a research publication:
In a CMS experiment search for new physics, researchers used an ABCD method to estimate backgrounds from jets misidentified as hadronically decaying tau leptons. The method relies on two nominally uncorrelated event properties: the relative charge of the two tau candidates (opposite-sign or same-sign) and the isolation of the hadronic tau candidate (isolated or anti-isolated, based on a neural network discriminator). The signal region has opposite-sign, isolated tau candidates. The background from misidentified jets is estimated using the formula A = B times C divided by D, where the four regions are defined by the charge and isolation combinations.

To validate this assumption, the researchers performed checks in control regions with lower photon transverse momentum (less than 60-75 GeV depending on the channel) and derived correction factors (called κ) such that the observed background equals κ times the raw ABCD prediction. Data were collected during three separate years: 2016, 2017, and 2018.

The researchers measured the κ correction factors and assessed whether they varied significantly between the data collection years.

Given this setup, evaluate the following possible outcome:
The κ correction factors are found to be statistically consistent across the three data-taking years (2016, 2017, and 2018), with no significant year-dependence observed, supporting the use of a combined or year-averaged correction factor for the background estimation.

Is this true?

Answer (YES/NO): NO